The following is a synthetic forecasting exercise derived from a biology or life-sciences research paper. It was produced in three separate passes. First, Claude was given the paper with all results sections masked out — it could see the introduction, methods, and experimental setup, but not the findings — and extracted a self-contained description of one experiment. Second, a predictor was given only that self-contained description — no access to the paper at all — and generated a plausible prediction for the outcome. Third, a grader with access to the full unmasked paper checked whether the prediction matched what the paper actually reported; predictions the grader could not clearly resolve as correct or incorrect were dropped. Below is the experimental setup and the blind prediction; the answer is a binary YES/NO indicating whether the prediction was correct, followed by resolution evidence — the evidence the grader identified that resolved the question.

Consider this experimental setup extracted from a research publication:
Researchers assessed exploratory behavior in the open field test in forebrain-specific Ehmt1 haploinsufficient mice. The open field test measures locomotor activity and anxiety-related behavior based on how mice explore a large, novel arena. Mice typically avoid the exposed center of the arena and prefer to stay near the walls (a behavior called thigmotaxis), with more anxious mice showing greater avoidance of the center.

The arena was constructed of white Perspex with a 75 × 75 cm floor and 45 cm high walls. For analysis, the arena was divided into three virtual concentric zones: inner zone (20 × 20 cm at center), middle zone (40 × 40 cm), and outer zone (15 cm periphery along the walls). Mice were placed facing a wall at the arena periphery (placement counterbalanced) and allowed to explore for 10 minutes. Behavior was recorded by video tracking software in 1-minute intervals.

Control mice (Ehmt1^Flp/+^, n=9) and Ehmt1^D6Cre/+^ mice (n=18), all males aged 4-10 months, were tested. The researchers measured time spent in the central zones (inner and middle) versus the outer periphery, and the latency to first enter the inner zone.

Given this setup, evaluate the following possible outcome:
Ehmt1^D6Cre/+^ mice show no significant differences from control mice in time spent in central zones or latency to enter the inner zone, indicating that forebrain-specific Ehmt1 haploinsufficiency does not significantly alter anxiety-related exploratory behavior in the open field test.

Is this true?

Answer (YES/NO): NO